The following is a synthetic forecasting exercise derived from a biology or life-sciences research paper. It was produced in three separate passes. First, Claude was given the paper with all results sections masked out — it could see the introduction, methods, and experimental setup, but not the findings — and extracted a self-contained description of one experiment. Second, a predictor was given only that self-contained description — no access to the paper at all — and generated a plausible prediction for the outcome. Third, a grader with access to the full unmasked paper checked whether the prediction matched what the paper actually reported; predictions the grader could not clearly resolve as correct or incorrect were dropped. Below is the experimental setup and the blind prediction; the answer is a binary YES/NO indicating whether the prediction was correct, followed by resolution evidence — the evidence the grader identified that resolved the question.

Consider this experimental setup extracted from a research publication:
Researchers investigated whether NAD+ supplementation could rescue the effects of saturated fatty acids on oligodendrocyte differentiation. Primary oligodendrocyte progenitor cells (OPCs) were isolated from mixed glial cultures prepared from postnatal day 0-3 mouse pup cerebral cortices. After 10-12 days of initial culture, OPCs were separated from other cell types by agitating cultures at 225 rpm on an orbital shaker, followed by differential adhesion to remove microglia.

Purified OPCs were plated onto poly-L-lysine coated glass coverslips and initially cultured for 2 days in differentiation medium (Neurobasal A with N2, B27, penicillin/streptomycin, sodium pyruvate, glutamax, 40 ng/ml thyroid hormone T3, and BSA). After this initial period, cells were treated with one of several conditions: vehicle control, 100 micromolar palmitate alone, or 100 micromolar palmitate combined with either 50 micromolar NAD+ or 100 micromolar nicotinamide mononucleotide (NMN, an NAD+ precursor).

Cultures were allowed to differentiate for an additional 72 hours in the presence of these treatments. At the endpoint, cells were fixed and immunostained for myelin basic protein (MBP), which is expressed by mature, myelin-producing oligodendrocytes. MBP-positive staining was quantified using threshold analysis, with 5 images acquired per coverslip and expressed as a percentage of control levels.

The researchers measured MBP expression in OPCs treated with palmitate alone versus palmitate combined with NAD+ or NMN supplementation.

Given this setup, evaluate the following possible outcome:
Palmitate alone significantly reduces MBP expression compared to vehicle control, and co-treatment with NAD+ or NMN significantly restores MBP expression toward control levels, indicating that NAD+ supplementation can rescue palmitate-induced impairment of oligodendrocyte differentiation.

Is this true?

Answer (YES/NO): YES